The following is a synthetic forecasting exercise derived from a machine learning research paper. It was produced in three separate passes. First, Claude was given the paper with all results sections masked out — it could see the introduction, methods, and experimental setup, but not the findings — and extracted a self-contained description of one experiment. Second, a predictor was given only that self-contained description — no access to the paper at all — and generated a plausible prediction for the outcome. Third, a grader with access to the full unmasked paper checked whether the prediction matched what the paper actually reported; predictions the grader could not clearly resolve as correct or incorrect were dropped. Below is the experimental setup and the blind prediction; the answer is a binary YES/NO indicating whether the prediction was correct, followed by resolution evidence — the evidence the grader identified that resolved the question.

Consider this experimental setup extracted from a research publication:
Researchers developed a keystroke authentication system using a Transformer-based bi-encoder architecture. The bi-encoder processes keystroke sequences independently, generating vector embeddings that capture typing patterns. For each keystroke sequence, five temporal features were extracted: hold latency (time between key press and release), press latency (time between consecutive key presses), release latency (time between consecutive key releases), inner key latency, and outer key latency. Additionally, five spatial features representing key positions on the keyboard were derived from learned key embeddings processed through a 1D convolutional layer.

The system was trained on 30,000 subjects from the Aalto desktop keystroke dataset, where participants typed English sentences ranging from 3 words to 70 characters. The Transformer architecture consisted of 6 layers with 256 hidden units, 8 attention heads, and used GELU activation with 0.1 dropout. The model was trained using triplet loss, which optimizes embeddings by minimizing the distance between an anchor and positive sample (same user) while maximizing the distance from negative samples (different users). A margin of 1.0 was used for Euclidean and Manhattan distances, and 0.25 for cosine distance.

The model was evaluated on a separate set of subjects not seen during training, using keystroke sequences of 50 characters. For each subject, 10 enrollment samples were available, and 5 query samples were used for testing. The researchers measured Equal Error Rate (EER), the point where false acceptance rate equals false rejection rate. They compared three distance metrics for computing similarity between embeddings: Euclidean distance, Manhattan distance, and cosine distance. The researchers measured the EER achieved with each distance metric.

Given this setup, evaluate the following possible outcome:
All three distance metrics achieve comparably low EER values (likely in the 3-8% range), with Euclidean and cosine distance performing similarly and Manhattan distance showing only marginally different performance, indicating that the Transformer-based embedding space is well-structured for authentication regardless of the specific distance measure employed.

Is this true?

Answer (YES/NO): NO